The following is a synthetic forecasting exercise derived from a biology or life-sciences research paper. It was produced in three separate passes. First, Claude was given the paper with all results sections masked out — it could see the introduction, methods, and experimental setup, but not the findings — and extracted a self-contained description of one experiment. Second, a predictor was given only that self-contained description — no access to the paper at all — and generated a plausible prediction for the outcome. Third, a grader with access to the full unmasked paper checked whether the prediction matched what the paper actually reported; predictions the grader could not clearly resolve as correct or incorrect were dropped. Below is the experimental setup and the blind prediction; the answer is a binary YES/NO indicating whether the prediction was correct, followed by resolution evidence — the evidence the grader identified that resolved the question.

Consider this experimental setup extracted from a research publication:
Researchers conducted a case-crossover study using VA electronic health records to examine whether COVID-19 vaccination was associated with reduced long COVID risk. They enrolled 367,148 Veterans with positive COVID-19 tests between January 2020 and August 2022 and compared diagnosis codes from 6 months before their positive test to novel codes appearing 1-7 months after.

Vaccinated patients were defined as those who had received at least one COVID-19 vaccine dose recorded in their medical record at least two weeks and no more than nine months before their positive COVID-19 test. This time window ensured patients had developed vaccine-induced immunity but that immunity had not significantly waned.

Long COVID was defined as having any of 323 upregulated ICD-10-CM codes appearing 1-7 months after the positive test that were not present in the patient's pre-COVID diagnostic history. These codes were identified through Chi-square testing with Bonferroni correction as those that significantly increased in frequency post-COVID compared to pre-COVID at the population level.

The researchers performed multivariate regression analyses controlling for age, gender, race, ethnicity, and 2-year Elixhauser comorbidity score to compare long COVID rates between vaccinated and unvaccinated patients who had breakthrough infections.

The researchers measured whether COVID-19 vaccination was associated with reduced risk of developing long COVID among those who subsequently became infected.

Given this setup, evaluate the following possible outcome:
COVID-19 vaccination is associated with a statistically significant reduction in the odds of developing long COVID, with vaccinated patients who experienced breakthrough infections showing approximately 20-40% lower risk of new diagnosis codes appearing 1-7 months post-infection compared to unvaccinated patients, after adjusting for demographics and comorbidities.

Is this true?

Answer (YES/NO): NO